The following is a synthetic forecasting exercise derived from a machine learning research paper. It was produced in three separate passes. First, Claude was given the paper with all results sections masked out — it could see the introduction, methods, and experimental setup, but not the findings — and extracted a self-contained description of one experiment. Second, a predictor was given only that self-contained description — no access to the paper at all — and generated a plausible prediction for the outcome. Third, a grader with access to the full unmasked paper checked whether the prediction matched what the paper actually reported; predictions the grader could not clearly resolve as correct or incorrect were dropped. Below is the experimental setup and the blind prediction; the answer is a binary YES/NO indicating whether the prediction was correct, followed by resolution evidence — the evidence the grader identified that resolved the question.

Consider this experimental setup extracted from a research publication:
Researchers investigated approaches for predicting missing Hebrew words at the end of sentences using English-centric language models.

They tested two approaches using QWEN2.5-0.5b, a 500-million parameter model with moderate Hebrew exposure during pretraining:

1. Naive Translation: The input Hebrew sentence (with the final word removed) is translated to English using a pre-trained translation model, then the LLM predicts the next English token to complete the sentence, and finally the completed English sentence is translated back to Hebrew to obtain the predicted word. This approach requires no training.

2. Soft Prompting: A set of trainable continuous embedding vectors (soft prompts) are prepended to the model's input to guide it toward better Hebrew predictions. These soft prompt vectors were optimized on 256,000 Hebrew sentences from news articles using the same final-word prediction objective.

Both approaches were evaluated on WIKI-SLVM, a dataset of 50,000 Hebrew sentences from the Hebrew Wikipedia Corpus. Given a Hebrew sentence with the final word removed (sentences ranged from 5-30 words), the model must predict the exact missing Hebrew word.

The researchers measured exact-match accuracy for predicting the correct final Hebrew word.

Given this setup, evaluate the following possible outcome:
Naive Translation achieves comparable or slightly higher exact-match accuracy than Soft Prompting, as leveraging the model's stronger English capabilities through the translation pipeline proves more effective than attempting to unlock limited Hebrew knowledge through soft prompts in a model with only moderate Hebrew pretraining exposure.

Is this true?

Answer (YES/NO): YES